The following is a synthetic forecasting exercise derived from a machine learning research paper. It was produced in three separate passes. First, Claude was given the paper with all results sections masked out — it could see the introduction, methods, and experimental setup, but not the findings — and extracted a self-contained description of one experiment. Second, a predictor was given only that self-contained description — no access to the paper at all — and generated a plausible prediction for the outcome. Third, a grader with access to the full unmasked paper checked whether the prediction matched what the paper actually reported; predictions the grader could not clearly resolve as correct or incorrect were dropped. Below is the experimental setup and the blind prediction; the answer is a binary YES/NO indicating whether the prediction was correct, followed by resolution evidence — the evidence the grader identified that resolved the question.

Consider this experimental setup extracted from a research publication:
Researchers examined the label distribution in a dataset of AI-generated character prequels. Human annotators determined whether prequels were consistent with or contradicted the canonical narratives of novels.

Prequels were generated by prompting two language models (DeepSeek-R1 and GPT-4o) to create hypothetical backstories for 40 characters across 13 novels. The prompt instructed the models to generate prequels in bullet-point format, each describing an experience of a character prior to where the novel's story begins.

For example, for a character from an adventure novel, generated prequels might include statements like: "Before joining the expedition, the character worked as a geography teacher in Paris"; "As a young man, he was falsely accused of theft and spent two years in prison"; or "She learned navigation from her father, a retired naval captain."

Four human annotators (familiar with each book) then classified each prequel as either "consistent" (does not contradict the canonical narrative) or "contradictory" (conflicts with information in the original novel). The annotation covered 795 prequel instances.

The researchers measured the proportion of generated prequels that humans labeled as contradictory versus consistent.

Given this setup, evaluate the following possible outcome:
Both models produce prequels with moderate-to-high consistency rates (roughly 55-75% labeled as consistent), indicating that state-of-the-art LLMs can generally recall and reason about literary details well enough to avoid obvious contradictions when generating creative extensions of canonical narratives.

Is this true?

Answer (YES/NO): NO